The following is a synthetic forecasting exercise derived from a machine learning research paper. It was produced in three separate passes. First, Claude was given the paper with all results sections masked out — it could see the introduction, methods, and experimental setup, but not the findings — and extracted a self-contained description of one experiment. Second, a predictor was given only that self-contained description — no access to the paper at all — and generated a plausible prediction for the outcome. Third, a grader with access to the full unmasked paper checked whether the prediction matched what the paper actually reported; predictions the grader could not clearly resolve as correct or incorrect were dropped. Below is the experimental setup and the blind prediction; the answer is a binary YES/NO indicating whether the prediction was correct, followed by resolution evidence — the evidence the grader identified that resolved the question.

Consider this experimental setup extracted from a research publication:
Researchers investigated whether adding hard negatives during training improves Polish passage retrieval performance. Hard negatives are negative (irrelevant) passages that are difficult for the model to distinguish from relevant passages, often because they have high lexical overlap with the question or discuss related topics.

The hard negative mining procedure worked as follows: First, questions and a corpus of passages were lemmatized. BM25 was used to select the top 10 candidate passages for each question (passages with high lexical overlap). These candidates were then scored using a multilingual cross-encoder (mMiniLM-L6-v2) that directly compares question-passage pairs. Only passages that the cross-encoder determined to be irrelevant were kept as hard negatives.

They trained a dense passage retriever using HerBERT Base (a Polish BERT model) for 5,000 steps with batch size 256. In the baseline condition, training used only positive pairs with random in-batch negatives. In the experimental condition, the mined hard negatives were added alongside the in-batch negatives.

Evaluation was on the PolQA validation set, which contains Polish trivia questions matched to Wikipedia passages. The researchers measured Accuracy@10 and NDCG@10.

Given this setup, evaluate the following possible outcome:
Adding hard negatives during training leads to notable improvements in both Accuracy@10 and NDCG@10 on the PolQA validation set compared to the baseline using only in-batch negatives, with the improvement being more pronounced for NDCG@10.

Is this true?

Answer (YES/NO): NO